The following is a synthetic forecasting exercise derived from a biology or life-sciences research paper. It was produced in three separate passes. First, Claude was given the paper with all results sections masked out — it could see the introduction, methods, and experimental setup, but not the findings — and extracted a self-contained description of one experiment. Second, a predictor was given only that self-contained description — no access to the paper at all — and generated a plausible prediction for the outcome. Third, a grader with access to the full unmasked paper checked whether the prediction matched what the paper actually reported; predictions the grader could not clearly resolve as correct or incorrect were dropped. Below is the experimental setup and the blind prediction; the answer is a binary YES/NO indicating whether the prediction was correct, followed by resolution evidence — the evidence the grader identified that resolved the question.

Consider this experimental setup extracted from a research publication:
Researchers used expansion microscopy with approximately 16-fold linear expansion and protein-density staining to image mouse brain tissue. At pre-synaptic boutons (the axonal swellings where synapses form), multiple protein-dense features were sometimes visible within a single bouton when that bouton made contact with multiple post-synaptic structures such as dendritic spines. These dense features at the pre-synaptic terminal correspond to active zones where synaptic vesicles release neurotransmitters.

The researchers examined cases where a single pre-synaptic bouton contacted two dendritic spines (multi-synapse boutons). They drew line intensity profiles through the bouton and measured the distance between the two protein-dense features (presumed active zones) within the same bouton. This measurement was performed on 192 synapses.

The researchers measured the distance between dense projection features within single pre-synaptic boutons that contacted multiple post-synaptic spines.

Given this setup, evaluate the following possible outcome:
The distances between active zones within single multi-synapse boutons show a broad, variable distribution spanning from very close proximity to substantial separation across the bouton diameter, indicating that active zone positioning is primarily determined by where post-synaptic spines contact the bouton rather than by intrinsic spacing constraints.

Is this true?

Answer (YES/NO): NO